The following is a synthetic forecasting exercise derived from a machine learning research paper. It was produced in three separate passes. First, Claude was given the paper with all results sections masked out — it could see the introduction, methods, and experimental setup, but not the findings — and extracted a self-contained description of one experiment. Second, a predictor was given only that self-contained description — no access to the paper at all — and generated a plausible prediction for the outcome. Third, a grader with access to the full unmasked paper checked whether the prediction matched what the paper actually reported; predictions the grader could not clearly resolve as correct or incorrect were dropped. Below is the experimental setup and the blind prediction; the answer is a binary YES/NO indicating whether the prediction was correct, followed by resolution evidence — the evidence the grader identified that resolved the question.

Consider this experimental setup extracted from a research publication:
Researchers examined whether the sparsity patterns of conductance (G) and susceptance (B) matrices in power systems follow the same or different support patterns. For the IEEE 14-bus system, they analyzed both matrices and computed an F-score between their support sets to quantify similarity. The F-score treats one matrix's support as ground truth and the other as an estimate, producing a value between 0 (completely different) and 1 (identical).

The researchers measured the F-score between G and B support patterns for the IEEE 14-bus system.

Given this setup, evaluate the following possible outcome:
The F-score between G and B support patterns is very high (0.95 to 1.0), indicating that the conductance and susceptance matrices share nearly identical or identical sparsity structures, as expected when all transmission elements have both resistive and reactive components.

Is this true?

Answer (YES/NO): NO